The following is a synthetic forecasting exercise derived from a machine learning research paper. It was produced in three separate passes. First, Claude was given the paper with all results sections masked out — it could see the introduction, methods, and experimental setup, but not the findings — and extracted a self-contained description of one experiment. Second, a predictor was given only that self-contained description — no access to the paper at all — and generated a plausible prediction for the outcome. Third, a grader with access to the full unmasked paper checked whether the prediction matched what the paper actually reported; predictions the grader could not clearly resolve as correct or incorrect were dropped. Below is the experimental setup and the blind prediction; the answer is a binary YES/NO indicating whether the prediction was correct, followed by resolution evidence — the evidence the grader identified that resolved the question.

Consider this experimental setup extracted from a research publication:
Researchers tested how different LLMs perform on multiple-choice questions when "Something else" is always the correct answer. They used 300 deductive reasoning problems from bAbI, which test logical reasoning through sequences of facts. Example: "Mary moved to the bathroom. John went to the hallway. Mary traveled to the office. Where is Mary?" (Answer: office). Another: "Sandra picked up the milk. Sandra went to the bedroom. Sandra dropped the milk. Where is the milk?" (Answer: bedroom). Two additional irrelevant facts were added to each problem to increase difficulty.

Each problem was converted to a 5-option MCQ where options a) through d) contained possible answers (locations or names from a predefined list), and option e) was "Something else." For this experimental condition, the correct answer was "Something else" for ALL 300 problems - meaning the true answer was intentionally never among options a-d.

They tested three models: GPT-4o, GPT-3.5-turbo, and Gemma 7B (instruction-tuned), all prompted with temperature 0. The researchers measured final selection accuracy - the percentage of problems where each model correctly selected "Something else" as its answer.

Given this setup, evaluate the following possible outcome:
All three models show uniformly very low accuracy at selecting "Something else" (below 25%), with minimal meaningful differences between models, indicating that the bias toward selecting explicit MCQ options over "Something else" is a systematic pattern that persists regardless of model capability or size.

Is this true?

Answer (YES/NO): NO